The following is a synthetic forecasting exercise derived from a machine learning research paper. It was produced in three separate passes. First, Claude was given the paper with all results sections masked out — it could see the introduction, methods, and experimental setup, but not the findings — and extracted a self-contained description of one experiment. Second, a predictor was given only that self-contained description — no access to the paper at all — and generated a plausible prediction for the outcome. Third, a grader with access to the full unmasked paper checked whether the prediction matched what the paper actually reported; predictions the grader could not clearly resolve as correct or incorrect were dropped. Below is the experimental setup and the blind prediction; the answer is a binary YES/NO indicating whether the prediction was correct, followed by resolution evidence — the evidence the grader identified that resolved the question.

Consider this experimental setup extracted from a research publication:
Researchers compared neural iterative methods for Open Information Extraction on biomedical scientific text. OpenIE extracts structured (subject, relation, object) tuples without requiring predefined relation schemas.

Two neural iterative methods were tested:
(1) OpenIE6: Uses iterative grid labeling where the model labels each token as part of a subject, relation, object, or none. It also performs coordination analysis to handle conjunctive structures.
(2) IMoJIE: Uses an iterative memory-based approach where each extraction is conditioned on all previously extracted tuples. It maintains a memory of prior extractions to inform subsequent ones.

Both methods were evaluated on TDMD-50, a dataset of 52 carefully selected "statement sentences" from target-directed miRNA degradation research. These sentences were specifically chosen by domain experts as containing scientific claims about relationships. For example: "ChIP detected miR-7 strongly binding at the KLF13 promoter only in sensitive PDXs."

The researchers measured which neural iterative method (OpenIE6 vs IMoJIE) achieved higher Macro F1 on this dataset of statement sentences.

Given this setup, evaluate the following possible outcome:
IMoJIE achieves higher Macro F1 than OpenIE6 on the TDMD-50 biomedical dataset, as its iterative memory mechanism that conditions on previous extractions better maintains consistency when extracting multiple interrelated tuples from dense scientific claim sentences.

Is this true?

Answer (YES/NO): NO